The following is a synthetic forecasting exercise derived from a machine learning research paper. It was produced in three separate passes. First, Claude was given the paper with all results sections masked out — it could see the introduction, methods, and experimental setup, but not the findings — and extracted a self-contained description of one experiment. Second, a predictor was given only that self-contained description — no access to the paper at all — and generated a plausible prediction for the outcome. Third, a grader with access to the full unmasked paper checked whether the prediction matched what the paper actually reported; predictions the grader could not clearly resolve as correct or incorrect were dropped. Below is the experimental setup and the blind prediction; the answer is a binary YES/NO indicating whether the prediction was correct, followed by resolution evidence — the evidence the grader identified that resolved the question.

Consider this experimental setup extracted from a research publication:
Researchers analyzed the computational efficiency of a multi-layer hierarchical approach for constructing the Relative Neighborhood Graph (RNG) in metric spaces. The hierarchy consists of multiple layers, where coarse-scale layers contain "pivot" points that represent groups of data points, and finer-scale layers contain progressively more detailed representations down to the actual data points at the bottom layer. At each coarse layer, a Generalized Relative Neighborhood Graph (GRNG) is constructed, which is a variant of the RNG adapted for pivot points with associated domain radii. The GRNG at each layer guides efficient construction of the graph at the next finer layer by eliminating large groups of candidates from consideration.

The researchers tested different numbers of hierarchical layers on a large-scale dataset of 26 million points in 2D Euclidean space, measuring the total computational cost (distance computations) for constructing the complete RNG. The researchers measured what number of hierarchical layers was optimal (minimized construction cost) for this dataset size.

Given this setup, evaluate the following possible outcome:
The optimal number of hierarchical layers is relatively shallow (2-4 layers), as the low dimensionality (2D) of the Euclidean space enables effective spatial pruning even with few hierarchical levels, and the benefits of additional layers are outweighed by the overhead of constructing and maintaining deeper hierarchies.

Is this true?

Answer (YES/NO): NO